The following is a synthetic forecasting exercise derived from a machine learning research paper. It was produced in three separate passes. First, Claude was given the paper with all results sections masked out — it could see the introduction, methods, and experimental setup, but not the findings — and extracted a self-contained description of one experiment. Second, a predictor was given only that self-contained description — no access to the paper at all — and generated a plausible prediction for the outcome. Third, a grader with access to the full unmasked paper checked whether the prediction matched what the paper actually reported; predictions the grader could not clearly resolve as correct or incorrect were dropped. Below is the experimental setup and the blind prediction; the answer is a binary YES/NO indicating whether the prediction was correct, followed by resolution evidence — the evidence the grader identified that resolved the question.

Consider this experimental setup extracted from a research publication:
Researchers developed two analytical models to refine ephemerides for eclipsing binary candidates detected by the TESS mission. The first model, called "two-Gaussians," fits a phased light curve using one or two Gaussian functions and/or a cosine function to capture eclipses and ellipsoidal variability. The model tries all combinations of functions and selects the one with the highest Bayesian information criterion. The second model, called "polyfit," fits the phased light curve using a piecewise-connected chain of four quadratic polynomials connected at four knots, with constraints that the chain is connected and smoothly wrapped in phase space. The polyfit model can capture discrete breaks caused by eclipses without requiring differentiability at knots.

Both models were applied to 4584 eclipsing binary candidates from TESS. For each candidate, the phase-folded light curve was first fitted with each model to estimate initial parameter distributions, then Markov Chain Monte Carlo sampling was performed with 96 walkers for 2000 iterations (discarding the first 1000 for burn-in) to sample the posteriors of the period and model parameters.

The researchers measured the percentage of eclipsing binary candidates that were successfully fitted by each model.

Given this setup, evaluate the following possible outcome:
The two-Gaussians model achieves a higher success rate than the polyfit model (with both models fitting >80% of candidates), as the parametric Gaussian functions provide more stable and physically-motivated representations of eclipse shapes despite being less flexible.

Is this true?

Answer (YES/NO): NO